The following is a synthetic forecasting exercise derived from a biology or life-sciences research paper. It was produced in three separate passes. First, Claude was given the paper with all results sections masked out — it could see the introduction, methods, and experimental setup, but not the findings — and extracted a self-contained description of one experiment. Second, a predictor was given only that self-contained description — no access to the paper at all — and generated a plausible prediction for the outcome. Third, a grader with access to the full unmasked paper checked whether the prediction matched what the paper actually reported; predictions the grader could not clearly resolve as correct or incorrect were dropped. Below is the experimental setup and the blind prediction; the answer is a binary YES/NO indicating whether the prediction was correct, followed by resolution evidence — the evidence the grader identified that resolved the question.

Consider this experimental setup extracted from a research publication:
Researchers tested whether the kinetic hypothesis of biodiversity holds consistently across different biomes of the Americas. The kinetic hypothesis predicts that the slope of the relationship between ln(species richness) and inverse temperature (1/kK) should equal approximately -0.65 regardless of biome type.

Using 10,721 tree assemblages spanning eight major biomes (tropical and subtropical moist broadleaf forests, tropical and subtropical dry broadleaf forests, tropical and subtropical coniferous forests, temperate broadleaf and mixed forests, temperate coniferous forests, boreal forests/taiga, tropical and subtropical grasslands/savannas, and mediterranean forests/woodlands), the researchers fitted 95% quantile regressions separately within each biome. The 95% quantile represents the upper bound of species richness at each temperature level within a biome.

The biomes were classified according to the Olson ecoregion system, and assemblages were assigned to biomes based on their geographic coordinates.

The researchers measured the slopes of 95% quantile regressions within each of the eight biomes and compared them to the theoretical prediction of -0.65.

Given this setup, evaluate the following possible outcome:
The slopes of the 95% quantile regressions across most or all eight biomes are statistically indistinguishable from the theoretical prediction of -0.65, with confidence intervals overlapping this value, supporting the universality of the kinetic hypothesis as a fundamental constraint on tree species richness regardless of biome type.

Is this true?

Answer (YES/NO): NO